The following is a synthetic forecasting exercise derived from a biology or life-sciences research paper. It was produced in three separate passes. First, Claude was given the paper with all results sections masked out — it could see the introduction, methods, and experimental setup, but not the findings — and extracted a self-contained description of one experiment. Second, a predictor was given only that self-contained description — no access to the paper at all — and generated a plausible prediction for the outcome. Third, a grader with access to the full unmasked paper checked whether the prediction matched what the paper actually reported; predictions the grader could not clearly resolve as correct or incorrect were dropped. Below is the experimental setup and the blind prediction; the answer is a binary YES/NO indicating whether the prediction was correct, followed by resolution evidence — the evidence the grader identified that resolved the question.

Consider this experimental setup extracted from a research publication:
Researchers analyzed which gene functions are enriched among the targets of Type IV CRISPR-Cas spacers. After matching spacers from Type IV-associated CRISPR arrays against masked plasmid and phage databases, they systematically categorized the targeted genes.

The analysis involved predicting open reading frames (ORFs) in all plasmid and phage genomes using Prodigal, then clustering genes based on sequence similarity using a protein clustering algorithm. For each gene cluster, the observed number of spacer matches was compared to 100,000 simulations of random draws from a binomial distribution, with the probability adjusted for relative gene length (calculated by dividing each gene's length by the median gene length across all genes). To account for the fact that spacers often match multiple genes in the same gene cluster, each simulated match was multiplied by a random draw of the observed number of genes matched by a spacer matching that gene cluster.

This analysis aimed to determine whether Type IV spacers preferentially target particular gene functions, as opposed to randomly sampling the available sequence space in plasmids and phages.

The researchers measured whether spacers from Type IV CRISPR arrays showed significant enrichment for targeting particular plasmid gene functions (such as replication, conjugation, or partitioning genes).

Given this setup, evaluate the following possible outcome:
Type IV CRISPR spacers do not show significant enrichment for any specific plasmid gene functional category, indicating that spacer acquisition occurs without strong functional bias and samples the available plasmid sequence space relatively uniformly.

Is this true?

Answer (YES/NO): NO